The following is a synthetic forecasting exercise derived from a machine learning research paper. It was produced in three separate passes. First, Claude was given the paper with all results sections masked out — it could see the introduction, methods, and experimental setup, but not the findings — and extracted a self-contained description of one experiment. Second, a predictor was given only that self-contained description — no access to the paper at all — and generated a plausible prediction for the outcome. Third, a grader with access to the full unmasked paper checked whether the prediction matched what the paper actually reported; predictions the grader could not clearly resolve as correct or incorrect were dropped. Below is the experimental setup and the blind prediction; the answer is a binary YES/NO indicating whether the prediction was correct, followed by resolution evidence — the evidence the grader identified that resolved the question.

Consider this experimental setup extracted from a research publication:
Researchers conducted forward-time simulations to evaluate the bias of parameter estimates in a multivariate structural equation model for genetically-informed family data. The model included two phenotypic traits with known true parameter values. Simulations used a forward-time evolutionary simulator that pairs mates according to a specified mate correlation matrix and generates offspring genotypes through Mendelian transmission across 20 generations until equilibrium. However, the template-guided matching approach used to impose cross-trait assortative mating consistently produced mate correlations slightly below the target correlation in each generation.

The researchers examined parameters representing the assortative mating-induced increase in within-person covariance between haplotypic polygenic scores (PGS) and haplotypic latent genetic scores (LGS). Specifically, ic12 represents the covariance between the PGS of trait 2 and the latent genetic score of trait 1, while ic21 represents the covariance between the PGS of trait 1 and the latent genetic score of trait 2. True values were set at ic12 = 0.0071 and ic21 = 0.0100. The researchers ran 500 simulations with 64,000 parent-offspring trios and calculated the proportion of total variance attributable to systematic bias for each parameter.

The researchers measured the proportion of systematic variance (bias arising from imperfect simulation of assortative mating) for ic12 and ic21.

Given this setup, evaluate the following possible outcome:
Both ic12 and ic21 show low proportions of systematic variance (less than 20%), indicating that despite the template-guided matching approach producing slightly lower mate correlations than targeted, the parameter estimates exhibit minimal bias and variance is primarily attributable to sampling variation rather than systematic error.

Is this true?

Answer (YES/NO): NO